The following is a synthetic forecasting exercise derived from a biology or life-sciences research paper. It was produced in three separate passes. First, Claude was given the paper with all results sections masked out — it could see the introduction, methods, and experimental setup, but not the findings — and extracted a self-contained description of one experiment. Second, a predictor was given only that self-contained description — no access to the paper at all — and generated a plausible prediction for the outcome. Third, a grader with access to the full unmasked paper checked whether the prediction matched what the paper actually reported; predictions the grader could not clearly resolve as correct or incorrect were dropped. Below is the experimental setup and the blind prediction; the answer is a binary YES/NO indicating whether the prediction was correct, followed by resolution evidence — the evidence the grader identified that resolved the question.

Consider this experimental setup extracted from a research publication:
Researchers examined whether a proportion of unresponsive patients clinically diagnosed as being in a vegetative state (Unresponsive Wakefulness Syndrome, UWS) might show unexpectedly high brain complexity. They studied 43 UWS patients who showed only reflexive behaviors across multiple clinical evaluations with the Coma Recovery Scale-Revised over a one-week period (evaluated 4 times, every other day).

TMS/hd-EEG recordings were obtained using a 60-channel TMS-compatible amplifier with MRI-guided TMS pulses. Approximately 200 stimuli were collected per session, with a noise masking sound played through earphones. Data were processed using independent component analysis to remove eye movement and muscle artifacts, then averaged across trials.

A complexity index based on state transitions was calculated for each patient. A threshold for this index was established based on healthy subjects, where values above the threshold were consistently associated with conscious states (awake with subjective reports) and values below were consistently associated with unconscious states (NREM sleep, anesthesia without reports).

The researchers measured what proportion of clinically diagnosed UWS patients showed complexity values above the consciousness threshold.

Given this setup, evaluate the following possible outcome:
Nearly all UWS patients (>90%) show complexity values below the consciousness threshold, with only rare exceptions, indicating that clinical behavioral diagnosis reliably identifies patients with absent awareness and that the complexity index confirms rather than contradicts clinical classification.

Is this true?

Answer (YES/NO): NO